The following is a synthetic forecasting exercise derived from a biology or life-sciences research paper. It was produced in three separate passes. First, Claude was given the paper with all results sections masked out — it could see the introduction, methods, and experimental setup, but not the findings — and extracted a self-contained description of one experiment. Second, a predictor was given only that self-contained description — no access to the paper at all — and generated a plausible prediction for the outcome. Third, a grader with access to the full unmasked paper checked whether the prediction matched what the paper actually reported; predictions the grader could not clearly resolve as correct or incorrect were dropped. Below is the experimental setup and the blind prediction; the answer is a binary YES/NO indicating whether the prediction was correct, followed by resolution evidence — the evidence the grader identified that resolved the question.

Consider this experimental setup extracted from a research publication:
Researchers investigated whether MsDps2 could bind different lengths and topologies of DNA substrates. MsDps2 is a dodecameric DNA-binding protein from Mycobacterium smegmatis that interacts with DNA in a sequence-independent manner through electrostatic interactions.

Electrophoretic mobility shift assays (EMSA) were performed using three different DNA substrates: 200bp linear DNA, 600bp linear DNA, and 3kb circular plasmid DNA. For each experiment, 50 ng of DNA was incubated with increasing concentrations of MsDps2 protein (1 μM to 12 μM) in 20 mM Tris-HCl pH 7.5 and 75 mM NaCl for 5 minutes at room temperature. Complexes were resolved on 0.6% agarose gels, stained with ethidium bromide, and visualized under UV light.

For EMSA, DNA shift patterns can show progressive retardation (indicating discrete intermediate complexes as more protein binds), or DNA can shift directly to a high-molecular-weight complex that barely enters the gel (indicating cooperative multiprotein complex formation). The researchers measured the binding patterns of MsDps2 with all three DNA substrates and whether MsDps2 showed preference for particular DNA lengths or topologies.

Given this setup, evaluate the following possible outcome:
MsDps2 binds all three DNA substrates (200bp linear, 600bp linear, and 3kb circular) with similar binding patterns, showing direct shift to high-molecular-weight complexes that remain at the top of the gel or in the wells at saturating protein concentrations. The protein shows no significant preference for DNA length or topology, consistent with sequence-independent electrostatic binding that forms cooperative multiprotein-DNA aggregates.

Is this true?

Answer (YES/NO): NO